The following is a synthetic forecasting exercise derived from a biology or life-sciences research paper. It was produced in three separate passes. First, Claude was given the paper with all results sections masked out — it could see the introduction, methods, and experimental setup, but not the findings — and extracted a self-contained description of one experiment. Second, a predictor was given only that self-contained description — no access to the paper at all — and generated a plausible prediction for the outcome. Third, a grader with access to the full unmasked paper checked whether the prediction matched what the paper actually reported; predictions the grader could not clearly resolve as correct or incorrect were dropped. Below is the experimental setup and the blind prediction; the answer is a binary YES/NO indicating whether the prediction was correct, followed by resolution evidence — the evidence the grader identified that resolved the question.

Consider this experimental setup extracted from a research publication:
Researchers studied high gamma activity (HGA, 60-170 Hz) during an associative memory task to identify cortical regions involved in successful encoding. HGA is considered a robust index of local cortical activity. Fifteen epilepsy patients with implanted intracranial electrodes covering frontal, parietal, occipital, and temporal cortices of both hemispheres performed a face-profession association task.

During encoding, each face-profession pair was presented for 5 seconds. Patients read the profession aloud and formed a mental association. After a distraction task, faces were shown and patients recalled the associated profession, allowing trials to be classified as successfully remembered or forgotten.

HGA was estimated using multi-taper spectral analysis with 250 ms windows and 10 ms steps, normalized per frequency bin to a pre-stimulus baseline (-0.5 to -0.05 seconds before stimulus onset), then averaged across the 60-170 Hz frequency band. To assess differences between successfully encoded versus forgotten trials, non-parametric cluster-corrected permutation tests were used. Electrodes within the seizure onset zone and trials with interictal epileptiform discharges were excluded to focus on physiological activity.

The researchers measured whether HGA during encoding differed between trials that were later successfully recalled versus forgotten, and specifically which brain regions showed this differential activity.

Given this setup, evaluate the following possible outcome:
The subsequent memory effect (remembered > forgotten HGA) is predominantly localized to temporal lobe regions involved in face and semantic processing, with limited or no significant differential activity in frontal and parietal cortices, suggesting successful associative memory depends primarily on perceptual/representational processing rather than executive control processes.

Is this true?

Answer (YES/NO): NO